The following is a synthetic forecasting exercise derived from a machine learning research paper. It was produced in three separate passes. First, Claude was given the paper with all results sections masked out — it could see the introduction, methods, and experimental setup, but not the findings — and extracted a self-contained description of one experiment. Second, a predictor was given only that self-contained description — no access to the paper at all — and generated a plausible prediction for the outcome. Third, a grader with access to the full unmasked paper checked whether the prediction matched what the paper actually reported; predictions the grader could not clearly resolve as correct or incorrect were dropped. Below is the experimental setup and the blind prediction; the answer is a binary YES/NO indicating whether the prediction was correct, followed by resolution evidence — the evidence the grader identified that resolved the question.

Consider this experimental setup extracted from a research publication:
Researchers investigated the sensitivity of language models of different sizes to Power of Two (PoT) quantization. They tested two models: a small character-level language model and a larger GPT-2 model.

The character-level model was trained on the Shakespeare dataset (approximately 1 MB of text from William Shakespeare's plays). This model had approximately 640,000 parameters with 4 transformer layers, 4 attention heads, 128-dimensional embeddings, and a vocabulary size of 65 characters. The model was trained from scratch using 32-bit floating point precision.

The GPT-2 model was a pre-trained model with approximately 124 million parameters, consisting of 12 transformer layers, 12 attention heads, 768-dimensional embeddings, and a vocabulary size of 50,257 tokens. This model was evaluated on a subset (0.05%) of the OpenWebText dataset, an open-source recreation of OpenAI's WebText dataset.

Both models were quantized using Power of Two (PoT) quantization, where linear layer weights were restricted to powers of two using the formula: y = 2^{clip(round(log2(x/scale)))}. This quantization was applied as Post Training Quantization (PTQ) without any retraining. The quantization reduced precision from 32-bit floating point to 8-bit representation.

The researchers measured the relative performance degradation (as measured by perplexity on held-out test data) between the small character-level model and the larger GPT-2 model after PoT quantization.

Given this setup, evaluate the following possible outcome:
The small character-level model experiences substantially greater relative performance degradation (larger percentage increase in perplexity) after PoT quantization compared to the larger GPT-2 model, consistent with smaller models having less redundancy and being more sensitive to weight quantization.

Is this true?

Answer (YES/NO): NO